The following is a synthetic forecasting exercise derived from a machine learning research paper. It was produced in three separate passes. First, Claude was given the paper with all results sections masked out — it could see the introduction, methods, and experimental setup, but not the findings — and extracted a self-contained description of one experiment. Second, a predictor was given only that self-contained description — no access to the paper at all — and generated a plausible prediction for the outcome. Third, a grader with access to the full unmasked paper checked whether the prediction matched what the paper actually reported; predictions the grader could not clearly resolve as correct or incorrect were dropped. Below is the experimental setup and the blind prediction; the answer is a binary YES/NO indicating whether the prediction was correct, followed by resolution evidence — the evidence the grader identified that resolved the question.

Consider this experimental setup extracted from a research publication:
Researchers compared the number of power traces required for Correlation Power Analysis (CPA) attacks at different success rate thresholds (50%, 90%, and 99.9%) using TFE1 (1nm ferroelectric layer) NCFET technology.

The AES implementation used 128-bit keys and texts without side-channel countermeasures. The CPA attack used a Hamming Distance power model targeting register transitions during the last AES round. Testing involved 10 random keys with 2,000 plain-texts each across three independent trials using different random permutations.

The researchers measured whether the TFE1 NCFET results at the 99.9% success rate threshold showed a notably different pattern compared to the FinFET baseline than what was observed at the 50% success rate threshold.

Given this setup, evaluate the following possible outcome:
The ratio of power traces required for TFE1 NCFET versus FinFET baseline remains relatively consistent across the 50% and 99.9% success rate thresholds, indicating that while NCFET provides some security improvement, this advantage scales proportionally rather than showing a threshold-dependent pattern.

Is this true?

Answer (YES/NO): NO